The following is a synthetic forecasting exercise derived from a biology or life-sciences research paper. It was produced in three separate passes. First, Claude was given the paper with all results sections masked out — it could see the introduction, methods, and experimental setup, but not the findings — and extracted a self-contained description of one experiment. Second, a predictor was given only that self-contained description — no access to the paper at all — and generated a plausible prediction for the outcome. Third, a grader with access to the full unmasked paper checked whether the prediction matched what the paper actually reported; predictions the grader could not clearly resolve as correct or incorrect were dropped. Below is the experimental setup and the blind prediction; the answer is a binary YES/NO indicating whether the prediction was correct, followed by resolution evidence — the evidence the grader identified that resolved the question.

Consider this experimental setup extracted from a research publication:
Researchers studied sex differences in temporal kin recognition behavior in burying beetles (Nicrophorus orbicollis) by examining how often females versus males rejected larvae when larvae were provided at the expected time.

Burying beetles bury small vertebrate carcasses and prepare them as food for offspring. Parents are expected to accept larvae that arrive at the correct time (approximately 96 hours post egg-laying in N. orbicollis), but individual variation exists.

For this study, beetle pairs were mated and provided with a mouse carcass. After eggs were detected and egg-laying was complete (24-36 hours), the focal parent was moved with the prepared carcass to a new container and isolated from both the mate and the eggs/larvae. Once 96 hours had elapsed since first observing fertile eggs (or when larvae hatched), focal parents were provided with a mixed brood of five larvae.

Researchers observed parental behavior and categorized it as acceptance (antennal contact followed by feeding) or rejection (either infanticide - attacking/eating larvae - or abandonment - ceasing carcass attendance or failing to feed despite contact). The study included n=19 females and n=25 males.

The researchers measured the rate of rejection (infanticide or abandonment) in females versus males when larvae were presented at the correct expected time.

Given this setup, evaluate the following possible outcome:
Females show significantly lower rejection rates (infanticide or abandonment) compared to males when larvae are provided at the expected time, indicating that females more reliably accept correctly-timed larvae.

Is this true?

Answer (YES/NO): YES